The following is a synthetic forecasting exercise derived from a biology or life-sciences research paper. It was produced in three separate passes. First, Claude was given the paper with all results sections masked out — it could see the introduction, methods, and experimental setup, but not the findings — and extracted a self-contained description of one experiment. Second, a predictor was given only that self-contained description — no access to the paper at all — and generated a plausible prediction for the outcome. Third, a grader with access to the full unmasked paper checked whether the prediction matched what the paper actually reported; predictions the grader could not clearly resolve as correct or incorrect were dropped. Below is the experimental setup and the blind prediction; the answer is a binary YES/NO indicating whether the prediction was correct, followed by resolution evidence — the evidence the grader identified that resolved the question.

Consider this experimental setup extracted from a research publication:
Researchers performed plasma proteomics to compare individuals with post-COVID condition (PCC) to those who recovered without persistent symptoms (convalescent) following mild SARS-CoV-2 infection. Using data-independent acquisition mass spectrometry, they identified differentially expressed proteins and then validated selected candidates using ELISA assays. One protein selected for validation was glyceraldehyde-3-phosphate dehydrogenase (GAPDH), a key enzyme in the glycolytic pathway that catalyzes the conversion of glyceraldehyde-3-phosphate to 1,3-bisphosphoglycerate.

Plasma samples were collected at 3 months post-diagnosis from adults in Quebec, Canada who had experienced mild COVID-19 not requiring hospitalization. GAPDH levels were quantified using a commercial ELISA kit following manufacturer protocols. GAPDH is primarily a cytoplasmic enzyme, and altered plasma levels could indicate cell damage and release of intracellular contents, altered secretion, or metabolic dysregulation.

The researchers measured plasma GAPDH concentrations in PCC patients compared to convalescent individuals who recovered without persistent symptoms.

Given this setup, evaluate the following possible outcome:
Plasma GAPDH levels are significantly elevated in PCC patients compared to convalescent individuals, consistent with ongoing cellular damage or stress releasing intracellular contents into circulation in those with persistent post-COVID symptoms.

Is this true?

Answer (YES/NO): YES